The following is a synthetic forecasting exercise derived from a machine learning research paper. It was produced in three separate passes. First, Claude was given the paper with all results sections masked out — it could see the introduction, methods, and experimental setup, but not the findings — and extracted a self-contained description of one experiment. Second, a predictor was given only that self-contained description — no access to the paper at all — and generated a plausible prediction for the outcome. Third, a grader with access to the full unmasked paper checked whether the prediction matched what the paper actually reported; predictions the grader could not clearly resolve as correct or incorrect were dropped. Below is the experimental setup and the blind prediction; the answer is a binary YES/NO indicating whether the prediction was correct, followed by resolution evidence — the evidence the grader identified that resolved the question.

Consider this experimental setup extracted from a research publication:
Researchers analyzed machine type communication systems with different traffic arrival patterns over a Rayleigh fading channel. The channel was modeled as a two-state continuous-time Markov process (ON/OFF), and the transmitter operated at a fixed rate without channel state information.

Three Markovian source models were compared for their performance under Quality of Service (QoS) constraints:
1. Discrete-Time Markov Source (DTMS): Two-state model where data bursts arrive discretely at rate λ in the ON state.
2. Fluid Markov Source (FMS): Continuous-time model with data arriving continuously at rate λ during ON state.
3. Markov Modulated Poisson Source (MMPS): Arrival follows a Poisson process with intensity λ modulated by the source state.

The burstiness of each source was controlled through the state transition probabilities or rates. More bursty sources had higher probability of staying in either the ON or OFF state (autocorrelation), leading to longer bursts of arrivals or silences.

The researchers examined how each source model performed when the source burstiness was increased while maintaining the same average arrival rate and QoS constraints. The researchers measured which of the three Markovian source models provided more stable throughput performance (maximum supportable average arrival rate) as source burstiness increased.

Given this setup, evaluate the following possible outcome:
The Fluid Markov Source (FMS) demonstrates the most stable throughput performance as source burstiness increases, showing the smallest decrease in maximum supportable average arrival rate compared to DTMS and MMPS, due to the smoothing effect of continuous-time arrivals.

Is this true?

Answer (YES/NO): NO